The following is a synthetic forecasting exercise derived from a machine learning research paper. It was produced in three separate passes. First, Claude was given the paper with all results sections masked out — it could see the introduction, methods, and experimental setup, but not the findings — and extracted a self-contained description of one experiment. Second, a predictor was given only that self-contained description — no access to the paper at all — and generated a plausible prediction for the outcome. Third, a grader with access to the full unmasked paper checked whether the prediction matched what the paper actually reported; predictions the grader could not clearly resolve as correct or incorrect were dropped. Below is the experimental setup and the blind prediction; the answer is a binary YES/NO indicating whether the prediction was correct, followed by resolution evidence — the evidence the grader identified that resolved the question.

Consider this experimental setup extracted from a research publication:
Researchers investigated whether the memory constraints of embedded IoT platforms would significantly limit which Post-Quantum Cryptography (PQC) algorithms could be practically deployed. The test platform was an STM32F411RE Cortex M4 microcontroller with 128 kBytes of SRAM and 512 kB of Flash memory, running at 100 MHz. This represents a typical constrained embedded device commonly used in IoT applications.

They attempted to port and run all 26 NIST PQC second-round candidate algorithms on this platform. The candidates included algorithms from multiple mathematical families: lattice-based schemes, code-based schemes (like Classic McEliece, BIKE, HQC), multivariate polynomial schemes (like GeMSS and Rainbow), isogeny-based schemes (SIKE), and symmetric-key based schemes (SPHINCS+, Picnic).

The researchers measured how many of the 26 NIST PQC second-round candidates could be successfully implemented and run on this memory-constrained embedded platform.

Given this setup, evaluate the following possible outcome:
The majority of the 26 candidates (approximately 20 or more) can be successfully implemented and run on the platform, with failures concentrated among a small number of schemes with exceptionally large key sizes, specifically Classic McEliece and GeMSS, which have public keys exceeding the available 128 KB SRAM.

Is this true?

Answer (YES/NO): NO